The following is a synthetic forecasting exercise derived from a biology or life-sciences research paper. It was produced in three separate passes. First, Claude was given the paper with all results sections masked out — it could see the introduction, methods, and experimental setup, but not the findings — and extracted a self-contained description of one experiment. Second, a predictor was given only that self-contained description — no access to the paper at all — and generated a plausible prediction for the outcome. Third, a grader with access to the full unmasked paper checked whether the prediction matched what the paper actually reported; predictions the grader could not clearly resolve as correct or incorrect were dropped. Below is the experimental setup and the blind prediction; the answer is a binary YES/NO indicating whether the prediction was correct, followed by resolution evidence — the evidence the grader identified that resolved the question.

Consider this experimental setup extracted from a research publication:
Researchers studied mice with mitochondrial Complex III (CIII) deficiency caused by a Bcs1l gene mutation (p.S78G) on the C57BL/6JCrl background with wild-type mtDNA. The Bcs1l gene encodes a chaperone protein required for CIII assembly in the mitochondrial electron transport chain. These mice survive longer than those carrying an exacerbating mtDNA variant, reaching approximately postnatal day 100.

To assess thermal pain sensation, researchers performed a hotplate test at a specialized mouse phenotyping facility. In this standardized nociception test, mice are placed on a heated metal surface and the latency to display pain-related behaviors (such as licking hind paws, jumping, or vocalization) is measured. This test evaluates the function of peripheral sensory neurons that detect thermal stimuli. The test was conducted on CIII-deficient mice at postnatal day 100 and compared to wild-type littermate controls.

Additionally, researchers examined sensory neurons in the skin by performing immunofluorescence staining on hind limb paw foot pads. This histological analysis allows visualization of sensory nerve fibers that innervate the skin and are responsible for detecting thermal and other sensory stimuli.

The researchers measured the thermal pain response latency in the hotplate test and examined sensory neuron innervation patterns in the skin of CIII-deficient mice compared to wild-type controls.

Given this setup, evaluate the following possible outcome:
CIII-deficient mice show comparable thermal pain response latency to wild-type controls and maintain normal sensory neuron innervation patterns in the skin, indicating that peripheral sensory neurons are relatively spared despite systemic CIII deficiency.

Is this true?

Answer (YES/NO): NO